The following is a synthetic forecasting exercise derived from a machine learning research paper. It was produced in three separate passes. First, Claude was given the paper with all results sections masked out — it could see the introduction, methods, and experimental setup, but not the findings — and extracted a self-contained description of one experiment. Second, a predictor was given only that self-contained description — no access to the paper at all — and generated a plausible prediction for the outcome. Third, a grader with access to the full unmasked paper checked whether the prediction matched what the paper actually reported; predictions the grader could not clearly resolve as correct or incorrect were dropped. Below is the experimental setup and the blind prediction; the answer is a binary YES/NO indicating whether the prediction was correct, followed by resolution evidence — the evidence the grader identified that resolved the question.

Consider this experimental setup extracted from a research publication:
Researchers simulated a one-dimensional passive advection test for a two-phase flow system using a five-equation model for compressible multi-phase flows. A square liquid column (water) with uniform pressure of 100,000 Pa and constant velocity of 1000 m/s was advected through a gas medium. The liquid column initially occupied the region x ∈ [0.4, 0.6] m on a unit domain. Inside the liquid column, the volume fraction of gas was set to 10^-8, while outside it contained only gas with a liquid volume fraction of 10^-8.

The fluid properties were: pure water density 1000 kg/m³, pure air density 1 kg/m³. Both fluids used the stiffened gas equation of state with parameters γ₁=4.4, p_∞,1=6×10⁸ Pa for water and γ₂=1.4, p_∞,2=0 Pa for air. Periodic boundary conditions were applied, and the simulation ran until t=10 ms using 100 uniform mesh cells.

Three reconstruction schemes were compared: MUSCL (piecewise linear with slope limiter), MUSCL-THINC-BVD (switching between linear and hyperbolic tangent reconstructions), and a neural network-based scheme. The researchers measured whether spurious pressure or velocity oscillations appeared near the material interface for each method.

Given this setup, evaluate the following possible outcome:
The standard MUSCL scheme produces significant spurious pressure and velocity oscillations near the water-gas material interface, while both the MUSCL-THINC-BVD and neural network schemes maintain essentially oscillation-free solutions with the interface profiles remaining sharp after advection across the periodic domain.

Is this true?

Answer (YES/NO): NO